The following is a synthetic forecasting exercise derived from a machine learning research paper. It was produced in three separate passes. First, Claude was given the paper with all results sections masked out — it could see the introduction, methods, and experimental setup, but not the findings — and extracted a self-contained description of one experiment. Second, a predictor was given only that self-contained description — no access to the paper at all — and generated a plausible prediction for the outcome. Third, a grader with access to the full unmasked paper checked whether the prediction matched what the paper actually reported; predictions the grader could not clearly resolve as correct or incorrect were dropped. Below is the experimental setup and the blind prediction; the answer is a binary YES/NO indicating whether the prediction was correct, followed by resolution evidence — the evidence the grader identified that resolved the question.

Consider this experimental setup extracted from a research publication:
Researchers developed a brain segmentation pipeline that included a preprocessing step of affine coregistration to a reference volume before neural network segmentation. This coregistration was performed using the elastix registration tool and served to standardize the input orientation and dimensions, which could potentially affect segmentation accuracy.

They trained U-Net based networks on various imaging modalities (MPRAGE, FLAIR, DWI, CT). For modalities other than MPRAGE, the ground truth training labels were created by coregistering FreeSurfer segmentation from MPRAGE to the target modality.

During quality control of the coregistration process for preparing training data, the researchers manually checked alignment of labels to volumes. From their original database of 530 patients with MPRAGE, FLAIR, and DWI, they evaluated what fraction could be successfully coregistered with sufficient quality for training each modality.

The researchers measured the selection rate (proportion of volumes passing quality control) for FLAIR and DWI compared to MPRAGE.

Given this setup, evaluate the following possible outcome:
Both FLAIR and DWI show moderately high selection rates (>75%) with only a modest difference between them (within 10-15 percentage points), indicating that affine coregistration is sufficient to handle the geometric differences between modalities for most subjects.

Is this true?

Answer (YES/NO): NO